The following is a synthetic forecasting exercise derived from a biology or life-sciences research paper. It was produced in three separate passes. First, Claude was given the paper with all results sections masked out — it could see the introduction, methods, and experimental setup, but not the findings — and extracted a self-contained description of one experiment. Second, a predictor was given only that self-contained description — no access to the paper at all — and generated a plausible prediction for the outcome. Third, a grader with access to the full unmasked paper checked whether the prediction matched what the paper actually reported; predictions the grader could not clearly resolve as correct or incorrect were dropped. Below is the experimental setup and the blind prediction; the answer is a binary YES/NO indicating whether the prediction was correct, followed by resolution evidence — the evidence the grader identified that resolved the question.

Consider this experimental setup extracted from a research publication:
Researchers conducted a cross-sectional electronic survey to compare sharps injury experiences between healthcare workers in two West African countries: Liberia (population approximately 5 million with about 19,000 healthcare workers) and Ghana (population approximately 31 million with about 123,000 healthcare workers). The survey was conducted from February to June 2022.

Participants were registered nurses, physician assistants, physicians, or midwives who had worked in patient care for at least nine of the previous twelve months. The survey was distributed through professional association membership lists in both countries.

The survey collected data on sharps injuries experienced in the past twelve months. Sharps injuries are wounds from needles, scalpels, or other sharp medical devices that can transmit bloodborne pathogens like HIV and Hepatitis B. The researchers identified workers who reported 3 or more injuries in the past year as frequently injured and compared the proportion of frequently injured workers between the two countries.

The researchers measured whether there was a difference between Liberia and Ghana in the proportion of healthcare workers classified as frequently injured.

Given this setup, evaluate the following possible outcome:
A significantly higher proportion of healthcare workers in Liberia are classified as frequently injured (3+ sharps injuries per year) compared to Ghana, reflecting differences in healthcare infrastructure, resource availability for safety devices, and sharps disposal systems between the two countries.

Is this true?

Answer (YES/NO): YES